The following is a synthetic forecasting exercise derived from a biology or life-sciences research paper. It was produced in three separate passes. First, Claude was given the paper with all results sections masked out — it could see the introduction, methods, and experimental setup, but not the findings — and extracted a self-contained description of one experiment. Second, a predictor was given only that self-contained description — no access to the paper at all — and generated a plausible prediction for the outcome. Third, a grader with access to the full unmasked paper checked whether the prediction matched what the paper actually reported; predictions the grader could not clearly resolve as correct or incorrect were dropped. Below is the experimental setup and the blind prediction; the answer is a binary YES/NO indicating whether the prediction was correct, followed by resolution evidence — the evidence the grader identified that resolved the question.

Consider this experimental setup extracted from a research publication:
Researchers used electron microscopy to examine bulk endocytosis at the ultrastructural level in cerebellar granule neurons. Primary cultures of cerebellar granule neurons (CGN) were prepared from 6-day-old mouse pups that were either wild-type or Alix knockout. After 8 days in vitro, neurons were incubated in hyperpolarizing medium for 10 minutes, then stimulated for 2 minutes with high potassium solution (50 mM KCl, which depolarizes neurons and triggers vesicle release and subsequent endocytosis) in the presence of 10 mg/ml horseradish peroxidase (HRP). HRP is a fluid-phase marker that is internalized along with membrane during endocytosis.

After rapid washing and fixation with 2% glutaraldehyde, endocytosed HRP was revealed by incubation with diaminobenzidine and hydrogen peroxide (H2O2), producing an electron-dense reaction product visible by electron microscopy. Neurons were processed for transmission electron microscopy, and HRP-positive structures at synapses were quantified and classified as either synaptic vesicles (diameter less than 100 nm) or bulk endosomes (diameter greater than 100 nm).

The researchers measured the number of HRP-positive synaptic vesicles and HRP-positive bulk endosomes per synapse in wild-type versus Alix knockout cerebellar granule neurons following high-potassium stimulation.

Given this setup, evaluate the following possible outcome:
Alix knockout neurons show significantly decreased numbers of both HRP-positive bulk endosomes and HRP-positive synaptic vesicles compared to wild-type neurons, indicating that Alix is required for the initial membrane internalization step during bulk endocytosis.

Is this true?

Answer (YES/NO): NO